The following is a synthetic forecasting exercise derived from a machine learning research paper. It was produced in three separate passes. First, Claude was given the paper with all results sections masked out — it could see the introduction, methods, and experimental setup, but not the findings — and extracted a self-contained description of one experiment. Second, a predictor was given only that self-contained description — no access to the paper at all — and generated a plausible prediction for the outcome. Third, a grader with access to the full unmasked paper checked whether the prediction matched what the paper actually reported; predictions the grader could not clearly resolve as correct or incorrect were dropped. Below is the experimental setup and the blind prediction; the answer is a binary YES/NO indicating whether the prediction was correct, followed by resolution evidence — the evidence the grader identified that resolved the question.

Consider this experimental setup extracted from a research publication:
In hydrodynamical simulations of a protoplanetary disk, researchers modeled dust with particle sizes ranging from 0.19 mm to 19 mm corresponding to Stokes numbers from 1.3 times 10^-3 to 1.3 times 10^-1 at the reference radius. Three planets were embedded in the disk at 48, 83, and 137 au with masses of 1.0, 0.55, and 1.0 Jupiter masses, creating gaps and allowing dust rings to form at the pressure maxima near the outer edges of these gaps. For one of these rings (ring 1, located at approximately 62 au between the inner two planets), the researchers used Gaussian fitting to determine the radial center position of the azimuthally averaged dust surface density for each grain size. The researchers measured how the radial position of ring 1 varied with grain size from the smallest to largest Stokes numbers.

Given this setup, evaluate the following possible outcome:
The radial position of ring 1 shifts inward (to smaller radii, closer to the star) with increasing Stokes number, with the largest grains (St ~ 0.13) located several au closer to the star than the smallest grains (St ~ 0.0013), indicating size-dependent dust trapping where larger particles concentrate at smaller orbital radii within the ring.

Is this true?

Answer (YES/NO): NO